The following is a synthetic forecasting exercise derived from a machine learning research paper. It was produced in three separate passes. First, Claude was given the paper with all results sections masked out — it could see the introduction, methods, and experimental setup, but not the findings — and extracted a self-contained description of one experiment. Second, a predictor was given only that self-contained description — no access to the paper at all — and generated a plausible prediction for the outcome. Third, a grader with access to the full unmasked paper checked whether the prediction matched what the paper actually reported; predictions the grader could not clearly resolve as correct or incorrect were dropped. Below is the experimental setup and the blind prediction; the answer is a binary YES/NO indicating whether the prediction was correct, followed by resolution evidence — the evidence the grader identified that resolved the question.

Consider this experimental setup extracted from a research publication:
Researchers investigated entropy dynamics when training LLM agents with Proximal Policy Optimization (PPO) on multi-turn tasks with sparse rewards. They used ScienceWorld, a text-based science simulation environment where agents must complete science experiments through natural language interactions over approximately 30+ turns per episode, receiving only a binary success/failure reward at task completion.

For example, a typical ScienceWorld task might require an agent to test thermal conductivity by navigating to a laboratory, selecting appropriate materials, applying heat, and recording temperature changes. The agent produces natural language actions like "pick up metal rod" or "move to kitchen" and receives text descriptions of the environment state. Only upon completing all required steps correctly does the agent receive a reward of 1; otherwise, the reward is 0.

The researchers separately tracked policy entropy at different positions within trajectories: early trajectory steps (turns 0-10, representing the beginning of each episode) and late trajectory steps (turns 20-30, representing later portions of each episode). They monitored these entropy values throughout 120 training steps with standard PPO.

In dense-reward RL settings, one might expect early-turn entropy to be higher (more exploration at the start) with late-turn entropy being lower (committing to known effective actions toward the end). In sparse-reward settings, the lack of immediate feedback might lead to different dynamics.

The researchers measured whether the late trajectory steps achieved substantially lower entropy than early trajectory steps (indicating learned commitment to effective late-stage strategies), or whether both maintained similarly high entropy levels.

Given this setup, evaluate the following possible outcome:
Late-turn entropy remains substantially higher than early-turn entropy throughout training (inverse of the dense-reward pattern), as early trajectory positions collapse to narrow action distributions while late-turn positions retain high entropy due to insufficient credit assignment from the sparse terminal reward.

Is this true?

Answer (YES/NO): NO